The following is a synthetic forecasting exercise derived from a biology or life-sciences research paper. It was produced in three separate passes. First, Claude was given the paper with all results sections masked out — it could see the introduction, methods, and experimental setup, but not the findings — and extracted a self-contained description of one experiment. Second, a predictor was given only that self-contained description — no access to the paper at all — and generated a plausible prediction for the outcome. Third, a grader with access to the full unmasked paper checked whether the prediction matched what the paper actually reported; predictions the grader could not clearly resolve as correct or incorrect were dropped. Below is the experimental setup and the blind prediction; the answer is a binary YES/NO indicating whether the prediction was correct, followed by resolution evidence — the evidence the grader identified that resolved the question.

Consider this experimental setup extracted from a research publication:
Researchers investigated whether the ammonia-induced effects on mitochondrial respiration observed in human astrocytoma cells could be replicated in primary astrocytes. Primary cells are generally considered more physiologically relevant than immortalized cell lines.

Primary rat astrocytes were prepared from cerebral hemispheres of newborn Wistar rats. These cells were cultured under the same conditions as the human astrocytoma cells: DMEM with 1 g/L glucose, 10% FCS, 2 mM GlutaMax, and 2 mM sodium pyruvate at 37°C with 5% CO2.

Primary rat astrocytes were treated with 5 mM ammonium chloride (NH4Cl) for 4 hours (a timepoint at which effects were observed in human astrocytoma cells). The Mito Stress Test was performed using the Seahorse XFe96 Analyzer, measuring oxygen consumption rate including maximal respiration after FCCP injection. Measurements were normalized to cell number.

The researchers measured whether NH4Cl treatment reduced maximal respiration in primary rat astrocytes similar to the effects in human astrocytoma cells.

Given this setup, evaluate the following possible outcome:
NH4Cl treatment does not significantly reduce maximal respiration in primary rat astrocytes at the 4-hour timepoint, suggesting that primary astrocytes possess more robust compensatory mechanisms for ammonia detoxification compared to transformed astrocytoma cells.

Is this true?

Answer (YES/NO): NO